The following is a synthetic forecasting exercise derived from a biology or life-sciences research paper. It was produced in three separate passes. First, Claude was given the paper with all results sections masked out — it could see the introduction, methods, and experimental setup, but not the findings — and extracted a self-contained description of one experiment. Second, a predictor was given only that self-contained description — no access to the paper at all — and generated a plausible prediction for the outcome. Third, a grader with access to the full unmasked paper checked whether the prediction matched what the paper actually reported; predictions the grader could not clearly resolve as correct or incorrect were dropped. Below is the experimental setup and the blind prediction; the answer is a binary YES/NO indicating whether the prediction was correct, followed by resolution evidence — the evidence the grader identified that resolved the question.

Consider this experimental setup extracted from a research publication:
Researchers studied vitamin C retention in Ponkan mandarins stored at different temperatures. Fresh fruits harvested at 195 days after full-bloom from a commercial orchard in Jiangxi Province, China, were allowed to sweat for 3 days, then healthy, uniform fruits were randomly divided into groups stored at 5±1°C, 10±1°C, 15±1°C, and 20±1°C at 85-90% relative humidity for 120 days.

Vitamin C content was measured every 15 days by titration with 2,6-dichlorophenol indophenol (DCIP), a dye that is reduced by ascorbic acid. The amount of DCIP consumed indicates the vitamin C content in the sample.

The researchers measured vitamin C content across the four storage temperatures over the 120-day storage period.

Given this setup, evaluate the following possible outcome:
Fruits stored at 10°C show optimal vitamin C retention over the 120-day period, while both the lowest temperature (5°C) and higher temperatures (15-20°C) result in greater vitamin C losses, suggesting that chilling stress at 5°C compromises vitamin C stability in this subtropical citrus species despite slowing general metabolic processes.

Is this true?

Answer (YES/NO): YES